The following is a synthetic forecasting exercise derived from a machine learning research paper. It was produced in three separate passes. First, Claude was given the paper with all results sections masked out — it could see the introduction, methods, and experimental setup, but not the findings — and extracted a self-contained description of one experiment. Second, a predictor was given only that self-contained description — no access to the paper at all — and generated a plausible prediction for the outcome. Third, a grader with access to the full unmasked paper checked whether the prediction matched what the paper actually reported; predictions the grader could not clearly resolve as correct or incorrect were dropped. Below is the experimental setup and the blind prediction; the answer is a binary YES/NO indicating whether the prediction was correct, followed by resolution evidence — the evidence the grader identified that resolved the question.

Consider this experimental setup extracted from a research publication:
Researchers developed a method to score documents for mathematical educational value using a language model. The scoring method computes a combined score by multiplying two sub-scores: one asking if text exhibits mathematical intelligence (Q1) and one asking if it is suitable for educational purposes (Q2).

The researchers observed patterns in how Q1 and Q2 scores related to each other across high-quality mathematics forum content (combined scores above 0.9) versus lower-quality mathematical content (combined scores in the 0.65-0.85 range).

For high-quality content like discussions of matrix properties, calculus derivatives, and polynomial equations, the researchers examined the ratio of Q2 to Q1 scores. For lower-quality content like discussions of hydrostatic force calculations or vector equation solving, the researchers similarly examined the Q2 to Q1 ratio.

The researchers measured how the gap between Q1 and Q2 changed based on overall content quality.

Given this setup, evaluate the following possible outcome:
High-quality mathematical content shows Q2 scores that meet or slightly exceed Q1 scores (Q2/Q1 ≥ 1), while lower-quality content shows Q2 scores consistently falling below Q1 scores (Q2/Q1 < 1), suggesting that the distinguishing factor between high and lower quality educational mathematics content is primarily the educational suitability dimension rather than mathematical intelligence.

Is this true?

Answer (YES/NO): NO